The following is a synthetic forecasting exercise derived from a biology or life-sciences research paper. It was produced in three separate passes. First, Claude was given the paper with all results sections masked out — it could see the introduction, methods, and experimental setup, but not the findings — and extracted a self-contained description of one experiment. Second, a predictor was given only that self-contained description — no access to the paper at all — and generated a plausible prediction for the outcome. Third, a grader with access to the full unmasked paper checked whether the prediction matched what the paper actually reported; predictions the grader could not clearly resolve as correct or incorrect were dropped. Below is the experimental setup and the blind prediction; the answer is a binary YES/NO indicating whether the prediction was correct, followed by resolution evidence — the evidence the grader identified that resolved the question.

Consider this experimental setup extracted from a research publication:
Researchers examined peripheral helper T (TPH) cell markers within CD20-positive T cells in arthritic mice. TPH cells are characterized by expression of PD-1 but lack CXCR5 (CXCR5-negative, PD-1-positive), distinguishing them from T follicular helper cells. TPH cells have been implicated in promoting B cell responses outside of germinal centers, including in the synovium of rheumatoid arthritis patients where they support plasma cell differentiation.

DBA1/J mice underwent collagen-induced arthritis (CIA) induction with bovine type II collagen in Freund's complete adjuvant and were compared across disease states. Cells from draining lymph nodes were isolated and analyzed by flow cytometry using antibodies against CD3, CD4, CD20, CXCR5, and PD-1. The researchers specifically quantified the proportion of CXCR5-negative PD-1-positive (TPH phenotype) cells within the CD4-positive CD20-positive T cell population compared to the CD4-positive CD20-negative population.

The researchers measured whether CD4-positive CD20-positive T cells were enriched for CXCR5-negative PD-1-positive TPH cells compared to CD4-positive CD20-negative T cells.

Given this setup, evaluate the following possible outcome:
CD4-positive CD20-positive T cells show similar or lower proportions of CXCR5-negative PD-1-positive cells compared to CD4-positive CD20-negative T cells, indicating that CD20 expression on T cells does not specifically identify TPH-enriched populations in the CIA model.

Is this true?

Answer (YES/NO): NO